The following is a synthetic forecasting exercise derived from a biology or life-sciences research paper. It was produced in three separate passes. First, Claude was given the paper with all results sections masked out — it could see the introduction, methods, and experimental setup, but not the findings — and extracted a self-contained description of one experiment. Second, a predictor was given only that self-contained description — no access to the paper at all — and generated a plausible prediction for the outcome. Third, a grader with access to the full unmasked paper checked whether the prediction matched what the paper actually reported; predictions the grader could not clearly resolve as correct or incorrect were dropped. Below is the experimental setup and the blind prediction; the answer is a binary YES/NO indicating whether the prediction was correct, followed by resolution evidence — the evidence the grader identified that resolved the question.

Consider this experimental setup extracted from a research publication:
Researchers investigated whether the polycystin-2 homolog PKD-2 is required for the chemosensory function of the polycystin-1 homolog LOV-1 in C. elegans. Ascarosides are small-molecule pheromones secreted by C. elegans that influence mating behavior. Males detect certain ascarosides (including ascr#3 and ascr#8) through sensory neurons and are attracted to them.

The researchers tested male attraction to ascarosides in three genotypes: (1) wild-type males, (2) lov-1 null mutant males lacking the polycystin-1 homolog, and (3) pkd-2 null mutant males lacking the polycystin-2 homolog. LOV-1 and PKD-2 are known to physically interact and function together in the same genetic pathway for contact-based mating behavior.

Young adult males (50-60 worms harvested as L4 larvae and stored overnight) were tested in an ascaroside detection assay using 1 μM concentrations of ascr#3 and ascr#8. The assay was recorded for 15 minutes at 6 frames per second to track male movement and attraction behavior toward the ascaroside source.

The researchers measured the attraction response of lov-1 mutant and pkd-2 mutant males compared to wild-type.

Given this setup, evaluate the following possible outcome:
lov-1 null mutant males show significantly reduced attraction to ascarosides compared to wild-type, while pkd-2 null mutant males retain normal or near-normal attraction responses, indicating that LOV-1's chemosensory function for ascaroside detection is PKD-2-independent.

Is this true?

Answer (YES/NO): NO